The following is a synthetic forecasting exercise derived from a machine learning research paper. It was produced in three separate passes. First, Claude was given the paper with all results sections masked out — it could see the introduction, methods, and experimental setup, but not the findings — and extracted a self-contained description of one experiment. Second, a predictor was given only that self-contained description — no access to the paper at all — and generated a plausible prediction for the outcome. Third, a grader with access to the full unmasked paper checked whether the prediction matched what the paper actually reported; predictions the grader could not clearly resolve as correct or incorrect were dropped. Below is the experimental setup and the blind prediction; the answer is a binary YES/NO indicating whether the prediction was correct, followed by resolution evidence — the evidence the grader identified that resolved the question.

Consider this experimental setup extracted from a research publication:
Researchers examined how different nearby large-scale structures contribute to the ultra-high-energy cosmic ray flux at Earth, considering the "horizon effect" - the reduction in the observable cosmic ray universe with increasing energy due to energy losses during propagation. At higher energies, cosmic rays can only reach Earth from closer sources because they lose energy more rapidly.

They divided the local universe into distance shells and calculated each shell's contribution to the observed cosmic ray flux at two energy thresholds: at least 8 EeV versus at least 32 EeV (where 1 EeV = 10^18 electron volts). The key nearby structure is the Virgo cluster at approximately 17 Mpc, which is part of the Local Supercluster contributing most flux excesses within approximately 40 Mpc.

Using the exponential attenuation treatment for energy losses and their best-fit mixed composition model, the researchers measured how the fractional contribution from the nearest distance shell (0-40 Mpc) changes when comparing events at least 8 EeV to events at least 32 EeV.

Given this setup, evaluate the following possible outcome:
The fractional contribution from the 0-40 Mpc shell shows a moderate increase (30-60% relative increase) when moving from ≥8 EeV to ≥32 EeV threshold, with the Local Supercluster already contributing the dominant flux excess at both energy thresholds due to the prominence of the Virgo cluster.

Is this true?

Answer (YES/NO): NO